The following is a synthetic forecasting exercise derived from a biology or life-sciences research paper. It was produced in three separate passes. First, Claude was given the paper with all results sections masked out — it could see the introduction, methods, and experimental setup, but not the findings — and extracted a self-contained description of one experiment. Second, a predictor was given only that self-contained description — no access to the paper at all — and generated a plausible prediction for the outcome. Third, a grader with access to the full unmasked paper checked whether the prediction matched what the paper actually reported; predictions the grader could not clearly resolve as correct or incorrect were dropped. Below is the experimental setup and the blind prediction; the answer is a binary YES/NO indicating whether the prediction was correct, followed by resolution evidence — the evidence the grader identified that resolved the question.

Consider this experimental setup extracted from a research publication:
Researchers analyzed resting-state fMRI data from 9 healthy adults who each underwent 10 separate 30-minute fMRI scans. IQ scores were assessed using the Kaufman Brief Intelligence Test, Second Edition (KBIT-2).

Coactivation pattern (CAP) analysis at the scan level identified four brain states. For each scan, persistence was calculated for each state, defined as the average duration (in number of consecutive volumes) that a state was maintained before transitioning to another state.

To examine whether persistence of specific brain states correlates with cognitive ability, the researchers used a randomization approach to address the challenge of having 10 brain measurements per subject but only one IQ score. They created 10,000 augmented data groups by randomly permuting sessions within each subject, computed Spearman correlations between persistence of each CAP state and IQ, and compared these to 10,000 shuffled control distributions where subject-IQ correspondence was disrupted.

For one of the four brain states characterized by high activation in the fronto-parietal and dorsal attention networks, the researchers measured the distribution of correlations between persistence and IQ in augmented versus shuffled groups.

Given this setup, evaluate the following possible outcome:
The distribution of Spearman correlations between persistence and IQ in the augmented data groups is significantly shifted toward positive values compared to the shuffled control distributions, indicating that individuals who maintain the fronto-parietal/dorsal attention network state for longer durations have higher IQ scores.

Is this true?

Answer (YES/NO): NO